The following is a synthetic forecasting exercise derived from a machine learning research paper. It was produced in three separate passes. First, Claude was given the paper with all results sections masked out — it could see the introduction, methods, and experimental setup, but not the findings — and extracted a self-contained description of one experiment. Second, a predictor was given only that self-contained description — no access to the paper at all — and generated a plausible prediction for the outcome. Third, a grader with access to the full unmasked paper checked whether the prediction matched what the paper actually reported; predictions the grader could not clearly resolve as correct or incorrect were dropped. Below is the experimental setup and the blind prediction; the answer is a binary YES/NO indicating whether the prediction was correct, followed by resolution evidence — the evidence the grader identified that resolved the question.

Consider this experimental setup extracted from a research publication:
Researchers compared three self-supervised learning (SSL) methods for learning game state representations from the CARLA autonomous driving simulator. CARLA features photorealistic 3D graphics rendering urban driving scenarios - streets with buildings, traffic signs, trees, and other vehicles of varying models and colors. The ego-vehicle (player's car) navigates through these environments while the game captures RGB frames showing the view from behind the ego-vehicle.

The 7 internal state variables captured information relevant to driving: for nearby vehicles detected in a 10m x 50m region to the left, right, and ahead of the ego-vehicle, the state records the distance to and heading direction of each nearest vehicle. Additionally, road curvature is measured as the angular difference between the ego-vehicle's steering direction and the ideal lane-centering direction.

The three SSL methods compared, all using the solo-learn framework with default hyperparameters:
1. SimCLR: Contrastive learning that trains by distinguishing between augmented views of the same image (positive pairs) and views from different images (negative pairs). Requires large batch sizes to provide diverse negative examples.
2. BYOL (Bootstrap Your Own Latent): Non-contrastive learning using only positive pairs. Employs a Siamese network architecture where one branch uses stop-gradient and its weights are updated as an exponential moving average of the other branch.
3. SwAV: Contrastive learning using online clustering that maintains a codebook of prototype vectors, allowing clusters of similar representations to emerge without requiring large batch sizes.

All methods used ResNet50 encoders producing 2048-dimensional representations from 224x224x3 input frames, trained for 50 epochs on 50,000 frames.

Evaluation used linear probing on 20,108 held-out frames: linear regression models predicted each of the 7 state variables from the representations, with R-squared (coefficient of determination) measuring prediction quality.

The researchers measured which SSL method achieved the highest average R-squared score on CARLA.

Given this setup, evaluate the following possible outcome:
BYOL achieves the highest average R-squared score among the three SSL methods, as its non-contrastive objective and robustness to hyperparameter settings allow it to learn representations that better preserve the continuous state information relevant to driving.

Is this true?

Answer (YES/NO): YES